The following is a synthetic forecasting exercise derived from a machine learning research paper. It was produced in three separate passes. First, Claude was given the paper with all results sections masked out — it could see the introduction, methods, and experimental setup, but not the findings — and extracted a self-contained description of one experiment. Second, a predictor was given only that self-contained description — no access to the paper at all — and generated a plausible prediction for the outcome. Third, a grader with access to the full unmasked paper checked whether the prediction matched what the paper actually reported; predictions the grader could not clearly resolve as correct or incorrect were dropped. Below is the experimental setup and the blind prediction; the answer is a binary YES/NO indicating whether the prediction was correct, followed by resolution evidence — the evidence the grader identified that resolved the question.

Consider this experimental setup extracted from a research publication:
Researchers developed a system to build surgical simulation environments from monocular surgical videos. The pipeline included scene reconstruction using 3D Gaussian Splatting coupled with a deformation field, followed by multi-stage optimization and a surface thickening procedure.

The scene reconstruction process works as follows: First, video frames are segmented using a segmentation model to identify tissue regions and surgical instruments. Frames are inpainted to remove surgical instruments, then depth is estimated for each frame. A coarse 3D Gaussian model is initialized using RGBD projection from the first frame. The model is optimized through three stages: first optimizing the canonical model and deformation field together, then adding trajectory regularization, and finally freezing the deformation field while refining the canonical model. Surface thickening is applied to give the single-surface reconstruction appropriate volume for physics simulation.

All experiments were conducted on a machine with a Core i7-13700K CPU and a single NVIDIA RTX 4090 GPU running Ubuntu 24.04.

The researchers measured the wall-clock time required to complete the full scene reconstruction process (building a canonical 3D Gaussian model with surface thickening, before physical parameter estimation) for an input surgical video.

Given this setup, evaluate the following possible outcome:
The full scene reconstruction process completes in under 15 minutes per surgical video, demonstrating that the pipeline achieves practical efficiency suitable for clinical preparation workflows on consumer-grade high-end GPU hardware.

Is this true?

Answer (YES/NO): YES